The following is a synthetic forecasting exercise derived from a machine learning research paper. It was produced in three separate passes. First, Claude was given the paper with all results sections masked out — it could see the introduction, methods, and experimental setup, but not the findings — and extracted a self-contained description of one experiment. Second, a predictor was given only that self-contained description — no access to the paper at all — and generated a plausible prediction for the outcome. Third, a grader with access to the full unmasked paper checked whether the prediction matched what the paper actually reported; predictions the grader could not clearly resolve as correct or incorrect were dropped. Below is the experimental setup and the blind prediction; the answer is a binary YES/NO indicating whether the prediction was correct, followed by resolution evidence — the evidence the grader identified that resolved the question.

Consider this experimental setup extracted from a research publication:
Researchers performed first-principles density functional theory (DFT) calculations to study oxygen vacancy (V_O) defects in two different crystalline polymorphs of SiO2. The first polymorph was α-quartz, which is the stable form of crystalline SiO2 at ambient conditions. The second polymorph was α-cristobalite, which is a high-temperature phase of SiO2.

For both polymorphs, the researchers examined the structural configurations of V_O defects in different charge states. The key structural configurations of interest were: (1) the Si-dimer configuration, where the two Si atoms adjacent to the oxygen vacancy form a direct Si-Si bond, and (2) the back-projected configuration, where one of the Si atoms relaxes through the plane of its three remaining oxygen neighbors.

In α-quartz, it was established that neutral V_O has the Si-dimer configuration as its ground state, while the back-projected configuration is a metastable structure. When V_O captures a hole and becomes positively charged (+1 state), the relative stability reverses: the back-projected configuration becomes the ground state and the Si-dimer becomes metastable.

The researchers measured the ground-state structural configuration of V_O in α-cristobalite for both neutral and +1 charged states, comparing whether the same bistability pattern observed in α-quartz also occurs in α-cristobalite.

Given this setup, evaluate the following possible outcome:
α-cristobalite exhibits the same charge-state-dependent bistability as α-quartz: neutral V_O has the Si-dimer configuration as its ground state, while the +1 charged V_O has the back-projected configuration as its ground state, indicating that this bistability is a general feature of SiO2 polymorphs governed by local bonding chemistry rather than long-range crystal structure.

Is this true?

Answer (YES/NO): NO